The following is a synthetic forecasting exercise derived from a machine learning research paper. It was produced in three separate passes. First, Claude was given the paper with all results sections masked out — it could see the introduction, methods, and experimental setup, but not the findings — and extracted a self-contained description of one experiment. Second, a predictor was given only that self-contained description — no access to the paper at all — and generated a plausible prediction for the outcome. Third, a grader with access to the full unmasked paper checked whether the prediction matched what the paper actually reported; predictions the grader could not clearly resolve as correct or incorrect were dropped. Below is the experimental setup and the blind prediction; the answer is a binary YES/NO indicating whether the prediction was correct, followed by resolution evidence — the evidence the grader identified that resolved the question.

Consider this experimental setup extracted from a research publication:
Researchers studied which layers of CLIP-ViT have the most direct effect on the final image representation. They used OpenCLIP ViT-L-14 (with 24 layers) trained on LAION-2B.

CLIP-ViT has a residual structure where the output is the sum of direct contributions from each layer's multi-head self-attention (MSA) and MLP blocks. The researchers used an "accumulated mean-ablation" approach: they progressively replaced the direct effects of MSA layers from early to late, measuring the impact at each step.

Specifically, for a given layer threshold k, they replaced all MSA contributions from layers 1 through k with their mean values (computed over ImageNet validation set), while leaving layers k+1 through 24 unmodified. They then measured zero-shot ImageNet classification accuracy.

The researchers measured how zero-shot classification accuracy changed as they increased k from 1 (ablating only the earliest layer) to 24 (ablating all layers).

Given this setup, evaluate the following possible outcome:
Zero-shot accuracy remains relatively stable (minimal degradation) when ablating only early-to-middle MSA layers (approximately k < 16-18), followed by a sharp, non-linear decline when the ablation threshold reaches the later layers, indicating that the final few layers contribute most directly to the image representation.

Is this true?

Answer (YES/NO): NO